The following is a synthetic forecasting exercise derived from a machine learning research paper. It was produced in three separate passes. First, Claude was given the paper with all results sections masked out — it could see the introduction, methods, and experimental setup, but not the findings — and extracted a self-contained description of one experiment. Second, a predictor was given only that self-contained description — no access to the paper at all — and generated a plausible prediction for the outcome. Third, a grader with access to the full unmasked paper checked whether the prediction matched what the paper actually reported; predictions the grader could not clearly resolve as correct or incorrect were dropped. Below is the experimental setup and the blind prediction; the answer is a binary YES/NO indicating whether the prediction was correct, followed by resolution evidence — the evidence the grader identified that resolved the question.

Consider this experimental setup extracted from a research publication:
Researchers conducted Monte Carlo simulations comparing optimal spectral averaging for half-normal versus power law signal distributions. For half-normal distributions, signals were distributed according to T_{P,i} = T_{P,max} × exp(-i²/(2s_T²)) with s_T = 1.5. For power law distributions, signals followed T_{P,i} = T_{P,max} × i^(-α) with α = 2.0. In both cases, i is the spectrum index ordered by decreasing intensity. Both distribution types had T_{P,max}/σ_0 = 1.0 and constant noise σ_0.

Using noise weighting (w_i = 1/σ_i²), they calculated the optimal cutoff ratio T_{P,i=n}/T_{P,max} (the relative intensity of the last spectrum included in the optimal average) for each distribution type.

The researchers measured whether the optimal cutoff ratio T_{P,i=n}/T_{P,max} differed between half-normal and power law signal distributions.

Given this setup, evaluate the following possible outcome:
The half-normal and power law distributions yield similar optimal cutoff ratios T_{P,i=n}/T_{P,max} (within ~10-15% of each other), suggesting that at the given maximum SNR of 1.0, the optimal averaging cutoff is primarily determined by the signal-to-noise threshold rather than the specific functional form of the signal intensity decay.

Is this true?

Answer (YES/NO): YES